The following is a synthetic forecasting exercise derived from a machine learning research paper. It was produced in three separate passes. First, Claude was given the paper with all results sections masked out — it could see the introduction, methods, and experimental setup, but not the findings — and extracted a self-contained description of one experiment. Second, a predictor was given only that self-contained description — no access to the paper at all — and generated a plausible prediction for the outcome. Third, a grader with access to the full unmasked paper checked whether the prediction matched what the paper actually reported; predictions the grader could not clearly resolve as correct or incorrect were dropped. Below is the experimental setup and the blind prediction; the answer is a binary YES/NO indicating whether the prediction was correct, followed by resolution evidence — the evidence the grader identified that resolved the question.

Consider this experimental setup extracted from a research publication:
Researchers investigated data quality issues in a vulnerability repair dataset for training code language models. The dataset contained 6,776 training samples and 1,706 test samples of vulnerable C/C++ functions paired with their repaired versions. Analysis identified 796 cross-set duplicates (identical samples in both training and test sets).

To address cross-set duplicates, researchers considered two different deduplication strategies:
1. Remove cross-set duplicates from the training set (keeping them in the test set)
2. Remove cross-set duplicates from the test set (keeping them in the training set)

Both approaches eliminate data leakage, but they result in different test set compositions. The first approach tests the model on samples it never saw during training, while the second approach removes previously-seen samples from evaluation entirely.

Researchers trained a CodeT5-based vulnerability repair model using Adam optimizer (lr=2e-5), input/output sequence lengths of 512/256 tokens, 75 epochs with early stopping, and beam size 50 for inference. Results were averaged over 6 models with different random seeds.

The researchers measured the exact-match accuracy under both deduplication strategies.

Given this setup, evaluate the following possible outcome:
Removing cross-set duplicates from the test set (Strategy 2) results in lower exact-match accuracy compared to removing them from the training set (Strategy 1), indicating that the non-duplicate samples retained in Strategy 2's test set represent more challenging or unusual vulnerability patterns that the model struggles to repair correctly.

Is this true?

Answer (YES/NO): NO